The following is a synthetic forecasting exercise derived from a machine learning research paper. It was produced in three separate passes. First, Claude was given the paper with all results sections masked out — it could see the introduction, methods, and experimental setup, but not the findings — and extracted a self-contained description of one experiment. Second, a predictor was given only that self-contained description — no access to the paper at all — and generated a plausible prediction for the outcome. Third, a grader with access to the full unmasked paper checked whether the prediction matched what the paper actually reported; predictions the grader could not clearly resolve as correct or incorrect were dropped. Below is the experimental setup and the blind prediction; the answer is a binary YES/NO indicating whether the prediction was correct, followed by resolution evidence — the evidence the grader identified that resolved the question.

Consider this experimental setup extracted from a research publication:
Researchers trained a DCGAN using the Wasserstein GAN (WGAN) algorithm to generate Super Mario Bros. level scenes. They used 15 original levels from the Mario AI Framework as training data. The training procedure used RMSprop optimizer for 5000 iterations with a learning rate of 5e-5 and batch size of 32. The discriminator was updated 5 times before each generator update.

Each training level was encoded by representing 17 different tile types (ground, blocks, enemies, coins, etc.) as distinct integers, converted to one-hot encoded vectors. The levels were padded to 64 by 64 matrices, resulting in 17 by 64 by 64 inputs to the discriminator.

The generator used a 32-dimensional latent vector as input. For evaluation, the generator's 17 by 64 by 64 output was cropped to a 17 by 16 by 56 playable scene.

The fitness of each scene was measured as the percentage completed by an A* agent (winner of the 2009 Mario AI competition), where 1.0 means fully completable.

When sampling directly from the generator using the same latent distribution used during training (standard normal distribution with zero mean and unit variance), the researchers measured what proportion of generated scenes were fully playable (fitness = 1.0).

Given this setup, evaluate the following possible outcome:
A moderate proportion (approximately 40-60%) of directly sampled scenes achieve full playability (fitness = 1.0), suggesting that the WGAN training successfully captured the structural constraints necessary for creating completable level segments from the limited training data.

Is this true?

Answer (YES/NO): NO